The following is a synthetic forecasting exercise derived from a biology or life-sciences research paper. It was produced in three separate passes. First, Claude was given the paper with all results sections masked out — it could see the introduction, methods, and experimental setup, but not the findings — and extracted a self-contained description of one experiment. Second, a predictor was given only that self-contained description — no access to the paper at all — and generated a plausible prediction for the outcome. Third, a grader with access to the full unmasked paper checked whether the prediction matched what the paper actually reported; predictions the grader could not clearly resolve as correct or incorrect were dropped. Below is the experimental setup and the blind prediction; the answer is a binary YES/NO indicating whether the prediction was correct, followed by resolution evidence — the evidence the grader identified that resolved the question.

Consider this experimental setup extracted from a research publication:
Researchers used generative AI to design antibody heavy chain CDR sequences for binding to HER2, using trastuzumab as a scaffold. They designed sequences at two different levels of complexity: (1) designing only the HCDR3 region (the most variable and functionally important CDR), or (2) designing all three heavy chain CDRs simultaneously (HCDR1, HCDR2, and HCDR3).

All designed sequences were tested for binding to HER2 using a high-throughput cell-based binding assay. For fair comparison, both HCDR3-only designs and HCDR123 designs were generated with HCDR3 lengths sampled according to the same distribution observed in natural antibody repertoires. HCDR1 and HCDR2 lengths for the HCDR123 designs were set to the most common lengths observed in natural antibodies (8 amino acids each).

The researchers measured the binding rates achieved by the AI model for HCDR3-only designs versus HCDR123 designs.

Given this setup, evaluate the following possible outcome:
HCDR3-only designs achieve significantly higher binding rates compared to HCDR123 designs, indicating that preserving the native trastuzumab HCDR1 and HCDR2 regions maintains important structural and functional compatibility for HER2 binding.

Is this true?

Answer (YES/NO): YES